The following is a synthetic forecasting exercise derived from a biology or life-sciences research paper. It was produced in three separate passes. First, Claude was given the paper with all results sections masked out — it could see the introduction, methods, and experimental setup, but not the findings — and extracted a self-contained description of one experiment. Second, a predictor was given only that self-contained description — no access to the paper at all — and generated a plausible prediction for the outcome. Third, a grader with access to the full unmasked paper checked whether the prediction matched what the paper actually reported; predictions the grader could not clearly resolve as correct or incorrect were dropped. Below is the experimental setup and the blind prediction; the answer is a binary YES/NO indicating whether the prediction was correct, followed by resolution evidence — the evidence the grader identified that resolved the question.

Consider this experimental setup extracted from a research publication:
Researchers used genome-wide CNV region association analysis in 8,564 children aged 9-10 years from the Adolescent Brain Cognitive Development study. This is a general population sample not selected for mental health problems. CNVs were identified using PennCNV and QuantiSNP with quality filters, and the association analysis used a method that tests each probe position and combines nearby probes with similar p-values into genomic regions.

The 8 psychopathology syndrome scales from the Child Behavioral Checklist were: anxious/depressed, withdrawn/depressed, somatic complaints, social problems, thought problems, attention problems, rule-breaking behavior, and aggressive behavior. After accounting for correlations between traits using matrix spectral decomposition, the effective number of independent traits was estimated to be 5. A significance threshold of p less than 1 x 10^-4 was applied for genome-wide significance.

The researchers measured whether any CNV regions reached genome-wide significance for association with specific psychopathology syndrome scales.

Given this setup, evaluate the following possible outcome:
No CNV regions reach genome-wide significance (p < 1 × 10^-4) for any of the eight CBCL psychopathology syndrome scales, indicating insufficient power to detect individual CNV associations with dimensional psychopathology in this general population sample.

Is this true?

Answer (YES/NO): NO